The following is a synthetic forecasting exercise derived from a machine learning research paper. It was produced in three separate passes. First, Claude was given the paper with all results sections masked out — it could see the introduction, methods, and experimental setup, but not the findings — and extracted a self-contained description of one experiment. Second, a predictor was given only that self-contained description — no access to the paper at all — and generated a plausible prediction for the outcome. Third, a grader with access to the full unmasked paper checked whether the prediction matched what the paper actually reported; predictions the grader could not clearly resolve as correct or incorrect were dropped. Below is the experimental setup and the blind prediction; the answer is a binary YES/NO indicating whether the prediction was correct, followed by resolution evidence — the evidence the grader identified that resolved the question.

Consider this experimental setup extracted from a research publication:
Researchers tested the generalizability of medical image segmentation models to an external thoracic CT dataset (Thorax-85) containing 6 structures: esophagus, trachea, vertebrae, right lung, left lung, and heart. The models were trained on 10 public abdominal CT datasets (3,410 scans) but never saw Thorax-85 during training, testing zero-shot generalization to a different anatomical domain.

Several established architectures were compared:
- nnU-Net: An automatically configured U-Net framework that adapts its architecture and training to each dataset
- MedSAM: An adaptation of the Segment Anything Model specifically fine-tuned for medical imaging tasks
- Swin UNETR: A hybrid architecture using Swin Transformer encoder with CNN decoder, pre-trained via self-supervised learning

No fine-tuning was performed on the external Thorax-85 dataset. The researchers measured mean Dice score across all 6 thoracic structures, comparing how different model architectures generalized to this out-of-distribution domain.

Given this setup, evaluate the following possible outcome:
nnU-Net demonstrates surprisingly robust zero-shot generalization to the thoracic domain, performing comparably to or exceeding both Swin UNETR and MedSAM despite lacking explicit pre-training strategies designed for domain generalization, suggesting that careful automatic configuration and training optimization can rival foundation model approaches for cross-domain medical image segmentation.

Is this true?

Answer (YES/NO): NO